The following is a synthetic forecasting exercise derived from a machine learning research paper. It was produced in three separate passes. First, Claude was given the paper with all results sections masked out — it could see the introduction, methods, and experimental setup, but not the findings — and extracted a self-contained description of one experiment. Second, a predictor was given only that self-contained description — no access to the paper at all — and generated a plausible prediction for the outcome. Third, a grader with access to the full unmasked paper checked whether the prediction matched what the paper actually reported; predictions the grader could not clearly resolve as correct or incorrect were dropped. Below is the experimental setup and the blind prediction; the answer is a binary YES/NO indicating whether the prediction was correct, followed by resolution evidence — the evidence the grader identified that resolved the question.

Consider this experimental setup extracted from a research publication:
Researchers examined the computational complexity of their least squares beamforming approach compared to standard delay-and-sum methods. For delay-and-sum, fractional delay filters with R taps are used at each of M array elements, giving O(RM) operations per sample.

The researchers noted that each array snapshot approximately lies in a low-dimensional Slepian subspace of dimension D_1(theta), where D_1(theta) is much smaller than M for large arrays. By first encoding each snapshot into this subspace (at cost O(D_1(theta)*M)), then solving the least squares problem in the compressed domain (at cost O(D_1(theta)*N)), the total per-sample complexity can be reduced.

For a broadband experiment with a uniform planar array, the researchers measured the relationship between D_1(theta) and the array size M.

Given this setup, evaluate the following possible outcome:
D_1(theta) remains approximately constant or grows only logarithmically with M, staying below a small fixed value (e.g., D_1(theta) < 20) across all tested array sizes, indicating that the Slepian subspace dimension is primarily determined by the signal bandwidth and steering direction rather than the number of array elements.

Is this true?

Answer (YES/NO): NO